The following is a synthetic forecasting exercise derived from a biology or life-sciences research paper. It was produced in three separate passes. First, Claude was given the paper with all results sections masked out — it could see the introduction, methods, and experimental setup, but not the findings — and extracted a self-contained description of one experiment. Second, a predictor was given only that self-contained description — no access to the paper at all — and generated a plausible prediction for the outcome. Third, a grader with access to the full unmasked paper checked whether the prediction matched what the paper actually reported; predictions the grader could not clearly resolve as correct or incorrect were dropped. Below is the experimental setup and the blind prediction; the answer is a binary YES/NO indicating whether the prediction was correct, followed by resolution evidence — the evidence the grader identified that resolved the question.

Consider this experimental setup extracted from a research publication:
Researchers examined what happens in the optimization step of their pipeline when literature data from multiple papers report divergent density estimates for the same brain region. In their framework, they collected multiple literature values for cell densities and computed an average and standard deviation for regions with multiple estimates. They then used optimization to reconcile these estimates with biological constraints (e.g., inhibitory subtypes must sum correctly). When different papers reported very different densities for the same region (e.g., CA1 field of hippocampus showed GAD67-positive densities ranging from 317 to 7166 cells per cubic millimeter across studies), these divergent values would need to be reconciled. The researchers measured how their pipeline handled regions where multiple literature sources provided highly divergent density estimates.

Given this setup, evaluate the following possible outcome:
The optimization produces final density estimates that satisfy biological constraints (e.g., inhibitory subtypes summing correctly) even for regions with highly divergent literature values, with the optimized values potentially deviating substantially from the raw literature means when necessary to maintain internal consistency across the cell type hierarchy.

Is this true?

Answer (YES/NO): YES